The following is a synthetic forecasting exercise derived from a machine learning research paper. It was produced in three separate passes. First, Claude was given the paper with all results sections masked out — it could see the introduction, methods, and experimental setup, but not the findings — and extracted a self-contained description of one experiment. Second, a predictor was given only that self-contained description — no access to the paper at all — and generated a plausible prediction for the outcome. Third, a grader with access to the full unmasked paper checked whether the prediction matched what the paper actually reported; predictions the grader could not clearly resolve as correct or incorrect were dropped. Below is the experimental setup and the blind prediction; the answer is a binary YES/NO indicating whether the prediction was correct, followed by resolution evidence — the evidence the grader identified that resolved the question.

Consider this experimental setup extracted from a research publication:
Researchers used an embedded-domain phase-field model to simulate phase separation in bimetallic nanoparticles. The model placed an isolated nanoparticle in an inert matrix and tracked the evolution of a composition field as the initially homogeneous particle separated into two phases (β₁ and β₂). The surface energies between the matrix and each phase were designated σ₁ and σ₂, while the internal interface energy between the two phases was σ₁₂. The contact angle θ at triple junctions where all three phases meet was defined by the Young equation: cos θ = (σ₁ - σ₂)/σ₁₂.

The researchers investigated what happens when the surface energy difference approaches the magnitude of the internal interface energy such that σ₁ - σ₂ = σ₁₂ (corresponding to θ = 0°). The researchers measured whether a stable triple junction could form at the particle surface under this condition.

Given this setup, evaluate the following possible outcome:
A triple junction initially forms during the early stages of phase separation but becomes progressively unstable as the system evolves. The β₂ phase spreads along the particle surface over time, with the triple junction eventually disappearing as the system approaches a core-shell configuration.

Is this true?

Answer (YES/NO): NO